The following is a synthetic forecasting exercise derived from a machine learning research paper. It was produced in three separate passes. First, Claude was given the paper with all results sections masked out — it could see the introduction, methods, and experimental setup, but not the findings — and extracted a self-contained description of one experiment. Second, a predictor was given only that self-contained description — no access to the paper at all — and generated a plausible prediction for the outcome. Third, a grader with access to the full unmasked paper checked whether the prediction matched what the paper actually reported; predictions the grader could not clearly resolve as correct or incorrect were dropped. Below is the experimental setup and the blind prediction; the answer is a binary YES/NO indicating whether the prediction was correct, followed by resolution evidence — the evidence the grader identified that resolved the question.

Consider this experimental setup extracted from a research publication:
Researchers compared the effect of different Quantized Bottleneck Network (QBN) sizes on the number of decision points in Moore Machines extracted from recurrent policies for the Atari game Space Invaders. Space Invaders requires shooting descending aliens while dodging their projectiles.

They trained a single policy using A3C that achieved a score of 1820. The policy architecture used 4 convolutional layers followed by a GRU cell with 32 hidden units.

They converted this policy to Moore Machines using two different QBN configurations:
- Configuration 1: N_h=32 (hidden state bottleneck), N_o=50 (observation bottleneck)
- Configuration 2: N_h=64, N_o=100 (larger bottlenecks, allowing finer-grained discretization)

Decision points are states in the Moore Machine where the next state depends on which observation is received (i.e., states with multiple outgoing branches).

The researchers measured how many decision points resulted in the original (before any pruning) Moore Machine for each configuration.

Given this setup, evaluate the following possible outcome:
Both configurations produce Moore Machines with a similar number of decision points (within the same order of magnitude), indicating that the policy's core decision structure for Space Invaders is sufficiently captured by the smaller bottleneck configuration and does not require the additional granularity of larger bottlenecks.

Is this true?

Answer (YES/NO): NO